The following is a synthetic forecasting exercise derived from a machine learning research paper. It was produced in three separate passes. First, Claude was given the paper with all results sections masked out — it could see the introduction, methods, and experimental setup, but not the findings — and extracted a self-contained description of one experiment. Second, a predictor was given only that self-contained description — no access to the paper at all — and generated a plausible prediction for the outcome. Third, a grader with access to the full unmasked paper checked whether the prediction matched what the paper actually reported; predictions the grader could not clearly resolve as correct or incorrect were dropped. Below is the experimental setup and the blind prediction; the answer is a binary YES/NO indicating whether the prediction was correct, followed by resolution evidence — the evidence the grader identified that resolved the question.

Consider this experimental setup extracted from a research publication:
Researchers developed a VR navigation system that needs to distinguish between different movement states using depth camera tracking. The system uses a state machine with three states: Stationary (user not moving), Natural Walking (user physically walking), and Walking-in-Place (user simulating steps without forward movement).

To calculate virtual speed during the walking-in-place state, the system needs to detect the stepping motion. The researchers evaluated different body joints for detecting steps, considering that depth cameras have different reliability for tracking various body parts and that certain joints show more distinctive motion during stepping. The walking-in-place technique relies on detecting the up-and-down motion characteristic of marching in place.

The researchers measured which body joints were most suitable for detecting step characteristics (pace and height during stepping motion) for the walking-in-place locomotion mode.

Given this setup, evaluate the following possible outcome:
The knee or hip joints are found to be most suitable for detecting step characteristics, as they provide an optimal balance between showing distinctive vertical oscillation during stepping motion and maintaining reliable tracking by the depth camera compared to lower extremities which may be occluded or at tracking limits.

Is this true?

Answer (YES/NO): YES